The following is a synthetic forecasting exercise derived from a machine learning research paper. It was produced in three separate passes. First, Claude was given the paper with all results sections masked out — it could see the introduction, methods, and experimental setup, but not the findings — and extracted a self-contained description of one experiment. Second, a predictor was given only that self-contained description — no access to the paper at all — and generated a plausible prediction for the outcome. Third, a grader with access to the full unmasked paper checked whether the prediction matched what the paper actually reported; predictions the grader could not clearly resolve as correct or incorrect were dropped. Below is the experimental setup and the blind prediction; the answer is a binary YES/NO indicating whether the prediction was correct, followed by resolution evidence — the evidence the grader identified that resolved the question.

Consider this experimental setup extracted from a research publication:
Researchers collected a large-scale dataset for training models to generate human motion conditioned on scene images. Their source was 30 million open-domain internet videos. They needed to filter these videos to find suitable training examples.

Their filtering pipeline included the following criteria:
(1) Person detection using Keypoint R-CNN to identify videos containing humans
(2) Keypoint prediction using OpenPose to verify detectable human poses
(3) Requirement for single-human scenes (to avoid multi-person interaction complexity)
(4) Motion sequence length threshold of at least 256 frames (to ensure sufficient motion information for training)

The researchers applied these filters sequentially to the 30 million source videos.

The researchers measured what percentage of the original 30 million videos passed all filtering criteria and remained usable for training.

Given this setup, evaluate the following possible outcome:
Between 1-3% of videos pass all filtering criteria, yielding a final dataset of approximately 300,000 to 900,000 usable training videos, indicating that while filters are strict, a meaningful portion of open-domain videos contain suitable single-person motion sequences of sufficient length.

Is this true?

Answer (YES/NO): YES